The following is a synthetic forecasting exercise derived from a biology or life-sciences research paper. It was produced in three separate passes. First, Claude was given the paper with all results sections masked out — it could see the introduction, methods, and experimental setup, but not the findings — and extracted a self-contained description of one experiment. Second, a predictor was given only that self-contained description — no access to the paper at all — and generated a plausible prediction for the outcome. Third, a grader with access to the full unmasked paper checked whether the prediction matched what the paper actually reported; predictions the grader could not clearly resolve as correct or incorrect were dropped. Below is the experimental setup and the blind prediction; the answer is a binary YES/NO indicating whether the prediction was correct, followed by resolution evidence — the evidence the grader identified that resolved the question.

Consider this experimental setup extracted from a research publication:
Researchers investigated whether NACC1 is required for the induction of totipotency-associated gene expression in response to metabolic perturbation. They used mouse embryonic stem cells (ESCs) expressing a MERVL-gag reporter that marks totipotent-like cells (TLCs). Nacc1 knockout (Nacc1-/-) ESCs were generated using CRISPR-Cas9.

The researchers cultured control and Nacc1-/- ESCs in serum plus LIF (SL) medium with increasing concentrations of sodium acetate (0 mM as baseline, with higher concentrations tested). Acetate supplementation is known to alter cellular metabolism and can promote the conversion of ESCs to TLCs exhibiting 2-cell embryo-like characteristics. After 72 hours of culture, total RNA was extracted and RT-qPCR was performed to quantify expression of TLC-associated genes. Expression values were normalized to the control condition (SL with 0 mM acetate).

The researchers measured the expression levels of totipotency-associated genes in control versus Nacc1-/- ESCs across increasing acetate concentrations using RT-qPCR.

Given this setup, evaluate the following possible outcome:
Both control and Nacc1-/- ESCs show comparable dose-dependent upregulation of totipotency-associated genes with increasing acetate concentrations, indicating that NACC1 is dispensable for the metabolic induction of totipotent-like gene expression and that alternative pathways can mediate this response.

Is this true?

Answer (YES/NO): NO